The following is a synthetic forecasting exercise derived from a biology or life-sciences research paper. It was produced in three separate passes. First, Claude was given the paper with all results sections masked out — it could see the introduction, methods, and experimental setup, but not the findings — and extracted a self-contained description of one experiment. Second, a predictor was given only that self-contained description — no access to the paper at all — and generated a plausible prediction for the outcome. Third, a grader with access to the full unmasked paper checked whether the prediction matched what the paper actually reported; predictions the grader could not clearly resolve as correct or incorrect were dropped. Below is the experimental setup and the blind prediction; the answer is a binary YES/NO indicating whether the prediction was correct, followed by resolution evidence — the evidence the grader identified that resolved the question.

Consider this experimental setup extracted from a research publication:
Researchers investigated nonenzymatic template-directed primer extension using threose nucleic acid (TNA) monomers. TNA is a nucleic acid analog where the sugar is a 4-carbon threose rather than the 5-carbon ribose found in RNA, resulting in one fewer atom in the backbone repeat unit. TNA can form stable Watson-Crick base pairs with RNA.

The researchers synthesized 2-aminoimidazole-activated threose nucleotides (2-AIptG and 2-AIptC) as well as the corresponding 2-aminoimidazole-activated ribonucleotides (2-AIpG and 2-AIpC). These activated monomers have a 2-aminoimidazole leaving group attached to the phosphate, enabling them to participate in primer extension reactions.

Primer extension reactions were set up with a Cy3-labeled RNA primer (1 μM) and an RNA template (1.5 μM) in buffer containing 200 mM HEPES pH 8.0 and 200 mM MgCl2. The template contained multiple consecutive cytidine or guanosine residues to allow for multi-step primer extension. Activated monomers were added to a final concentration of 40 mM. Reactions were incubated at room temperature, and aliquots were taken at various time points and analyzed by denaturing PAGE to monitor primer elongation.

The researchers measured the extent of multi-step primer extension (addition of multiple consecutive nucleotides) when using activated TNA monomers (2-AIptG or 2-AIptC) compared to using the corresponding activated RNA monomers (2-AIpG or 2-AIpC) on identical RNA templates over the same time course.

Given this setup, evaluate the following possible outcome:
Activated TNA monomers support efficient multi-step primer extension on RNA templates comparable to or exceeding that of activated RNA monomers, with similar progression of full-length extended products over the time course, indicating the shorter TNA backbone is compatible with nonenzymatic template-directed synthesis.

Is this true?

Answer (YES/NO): NO